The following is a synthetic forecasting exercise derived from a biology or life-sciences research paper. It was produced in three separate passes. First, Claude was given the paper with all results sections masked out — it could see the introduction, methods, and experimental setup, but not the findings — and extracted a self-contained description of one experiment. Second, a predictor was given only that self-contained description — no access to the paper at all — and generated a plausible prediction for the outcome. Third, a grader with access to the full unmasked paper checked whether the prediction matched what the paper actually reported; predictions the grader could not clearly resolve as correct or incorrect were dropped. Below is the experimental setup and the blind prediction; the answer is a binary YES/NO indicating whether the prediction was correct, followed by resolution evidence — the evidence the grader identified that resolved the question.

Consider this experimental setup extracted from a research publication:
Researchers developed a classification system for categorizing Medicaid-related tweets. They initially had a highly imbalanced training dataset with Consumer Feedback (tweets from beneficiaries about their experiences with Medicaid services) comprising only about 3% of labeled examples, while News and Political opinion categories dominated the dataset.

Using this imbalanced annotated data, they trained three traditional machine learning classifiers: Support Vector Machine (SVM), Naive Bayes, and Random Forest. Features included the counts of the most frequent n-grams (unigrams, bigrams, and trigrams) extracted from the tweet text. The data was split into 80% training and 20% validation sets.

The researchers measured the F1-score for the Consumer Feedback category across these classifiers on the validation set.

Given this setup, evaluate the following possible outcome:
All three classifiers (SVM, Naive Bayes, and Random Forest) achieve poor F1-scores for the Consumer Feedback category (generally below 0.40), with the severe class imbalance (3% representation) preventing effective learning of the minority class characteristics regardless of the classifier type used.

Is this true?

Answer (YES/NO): YES